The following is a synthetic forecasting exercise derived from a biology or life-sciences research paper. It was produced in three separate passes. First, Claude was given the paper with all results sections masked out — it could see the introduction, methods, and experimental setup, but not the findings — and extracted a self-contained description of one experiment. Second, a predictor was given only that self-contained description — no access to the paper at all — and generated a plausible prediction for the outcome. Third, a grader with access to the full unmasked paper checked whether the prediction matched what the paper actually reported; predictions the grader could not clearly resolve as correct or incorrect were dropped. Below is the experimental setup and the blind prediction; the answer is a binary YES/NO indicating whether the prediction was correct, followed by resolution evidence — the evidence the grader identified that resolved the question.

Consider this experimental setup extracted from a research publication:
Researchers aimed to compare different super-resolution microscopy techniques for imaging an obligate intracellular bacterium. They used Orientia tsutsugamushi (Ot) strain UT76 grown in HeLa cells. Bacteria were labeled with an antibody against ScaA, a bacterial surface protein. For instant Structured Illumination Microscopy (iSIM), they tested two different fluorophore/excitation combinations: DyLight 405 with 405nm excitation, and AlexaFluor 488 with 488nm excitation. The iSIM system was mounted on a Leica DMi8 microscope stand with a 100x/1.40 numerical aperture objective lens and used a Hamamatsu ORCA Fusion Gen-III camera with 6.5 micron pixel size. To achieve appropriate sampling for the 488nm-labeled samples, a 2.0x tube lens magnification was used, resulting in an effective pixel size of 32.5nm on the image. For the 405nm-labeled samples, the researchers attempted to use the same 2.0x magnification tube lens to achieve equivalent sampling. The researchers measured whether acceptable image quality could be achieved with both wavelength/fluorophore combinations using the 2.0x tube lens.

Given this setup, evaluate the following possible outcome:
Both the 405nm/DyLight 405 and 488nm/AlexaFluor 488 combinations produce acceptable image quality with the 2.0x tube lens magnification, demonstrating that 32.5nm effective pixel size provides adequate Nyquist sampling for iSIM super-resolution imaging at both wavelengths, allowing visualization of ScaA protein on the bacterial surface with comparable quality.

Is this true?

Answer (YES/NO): NO